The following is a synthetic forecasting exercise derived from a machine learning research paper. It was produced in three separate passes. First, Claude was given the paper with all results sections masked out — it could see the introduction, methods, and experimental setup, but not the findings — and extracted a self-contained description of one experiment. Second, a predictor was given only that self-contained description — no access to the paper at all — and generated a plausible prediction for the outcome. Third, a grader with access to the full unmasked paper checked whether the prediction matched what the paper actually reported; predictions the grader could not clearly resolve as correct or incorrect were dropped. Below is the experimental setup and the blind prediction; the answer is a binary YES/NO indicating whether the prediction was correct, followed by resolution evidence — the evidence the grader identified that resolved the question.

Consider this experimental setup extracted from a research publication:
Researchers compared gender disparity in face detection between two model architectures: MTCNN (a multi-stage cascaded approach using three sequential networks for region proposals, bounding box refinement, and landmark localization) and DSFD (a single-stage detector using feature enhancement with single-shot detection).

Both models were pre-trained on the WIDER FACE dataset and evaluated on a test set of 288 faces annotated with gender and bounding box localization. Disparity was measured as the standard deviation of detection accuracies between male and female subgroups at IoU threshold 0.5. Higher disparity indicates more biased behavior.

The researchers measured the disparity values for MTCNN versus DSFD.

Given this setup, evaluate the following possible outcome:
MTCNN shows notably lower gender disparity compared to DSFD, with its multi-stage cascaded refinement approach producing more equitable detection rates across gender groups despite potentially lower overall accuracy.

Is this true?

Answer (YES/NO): NO